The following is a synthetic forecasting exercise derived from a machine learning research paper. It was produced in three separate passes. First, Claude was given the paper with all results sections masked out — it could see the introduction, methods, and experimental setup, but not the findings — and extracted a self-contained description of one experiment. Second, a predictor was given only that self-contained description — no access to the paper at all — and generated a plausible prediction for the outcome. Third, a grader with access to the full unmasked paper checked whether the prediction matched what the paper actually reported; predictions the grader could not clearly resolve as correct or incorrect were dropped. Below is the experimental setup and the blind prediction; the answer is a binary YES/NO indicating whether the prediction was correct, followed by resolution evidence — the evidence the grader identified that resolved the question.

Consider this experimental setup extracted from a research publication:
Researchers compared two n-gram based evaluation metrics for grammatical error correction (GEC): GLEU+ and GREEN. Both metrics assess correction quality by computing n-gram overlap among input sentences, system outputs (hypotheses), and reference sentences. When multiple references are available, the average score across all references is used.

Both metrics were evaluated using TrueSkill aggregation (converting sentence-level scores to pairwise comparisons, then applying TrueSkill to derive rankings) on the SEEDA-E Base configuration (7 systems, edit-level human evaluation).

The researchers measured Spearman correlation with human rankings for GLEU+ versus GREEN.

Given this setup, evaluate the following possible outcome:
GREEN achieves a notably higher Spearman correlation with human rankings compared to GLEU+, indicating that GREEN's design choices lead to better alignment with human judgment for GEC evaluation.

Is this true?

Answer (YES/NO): NO